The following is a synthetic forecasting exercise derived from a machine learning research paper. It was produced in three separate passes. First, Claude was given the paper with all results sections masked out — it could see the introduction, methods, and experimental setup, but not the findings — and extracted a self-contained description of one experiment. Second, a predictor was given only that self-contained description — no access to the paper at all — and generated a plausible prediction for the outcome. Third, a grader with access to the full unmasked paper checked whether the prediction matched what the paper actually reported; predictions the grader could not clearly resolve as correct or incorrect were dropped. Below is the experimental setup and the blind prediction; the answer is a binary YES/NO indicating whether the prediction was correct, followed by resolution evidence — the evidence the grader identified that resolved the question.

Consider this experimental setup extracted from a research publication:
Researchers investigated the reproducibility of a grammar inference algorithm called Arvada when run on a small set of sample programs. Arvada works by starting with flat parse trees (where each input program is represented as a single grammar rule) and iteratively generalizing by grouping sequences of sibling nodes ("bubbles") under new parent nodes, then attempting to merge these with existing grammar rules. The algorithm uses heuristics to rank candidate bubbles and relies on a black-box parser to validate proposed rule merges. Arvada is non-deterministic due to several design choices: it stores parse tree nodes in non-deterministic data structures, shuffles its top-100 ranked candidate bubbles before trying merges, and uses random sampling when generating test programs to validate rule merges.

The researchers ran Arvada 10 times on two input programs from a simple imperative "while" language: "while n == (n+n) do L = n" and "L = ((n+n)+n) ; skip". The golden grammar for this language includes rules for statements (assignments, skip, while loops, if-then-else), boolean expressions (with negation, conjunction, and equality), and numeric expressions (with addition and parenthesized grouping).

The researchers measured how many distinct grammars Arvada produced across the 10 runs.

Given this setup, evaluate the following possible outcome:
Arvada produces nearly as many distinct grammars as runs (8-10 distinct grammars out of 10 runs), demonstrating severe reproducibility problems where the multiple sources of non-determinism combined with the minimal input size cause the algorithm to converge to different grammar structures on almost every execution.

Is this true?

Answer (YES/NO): NO